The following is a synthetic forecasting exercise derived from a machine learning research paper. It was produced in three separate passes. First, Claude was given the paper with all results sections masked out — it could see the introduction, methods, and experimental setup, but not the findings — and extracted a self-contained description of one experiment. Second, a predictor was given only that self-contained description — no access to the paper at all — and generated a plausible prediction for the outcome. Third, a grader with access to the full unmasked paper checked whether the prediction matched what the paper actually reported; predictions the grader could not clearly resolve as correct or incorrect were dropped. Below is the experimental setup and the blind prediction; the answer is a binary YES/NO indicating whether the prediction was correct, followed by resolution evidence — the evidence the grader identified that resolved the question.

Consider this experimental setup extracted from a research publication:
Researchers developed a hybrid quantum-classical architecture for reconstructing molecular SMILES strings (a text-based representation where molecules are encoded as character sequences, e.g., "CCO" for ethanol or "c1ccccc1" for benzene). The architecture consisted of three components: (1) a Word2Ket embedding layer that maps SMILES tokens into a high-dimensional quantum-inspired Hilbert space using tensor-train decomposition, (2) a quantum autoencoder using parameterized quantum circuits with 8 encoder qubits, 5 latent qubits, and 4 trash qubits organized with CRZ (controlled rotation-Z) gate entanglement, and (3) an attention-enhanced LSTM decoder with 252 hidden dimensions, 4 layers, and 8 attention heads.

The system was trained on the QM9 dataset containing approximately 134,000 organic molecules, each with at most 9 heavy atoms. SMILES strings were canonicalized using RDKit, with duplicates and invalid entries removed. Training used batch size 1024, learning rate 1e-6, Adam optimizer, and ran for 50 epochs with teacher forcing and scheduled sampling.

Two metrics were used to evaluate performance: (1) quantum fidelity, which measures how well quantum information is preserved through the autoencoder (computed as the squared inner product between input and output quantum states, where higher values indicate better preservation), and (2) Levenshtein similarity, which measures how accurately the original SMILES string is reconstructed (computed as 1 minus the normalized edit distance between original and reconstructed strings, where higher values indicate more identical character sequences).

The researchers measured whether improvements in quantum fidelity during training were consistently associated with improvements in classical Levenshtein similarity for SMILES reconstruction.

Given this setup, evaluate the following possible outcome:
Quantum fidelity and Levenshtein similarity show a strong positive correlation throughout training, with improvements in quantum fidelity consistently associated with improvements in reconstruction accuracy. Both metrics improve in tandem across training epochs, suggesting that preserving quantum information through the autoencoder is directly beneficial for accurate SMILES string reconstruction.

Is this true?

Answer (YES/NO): NO